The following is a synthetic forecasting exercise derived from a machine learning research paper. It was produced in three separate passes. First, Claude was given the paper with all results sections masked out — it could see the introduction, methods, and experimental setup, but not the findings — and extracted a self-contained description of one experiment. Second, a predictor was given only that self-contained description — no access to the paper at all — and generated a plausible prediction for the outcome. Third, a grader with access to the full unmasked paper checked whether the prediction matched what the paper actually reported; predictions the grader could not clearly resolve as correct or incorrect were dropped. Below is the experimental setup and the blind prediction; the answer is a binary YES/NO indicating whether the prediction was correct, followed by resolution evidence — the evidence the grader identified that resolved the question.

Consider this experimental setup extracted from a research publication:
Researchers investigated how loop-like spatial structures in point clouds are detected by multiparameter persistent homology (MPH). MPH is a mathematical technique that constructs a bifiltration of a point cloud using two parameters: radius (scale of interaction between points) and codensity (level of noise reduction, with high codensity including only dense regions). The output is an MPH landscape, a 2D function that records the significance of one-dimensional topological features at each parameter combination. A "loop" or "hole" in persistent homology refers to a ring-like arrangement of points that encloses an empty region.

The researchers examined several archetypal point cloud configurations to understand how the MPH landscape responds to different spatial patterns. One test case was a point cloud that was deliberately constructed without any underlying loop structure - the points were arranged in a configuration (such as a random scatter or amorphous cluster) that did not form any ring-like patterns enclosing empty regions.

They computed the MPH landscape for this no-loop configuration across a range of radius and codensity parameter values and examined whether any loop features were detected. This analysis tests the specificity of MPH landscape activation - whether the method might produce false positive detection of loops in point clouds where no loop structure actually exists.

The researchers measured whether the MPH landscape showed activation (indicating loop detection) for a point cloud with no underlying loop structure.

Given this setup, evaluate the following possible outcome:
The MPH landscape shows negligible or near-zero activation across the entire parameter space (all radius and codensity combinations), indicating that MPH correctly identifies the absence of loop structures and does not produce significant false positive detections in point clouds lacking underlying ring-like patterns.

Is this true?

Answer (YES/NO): YES